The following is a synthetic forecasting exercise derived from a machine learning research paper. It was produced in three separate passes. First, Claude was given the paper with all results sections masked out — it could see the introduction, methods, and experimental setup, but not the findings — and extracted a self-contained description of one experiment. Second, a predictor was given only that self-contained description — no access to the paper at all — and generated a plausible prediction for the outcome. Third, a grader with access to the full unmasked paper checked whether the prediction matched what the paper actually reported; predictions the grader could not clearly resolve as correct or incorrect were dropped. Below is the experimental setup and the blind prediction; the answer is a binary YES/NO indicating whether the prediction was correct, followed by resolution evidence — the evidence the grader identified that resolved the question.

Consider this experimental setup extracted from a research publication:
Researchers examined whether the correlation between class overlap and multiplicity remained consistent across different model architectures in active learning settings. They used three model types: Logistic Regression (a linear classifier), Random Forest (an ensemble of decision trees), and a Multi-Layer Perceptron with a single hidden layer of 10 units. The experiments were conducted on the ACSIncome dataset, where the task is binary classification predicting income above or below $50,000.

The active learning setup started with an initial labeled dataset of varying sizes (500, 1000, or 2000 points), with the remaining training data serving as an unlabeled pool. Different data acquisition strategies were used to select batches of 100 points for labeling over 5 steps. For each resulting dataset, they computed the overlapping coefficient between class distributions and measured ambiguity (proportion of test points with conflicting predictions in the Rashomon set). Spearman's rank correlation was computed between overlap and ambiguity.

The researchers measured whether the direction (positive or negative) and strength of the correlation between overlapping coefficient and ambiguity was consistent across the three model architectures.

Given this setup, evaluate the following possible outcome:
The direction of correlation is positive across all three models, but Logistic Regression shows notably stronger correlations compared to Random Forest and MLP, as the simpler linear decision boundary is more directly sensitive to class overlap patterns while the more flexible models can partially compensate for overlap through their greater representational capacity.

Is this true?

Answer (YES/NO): NO